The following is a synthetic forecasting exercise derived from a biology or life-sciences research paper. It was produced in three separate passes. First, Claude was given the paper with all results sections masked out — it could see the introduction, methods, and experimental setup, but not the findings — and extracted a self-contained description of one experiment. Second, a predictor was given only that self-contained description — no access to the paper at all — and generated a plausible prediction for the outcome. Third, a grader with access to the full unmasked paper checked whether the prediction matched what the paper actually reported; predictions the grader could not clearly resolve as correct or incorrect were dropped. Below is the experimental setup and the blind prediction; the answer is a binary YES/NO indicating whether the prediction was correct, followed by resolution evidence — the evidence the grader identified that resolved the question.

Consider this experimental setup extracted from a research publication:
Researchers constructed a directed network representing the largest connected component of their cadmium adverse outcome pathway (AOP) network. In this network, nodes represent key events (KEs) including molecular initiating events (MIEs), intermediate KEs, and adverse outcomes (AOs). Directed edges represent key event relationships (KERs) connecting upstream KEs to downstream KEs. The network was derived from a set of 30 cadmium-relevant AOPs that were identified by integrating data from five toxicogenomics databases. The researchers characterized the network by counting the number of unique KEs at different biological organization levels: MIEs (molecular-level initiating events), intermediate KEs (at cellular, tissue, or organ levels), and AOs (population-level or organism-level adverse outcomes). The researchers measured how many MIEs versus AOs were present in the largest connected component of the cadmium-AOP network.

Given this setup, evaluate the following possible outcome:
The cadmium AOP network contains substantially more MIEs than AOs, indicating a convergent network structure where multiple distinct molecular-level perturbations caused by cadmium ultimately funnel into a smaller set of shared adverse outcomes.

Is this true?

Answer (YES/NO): NO